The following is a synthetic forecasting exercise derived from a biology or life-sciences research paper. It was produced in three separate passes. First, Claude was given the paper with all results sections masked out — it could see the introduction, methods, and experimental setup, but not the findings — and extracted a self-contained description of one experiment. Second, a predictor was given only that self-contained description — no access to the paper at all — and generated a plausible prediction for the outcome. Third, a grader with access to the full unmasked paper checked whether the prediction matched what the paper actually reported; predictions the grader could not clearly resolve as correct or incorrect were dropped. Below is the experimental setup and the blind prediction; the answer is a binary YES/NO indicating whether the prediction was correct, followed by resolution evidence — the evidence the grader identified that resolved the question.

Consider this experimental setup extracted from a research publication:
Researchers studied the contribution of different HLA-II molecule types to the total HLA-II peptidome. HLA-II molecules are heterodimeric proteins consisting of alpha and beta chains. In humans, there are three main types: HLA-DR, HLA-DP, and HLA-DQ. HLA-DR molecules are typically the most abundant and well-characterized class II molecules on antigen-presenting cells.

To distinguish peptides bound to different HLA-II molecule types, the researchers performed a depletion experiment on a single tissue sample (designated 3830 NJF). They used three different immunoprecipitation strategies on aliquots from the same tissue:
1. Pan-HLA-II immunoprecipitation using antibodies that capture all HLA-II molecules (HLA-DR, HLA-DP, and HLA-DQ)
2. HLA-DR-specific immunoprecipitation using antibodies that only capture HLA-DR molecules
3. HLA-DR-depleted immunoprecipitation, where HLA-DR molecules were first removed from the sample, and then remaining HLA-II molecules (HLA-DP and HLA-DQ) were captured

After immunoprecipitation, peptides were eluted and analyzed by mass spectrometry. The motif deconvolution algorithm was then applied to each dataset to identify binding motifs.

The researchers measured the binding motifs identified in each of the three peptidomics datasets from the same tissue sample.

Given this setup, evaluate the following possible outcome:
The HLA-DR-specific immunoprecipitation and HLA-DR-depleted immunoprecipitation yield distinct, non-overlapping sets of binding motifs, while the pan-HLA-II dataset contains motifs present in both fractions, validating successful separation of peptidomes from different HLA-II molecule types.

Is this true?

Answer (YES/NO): YES